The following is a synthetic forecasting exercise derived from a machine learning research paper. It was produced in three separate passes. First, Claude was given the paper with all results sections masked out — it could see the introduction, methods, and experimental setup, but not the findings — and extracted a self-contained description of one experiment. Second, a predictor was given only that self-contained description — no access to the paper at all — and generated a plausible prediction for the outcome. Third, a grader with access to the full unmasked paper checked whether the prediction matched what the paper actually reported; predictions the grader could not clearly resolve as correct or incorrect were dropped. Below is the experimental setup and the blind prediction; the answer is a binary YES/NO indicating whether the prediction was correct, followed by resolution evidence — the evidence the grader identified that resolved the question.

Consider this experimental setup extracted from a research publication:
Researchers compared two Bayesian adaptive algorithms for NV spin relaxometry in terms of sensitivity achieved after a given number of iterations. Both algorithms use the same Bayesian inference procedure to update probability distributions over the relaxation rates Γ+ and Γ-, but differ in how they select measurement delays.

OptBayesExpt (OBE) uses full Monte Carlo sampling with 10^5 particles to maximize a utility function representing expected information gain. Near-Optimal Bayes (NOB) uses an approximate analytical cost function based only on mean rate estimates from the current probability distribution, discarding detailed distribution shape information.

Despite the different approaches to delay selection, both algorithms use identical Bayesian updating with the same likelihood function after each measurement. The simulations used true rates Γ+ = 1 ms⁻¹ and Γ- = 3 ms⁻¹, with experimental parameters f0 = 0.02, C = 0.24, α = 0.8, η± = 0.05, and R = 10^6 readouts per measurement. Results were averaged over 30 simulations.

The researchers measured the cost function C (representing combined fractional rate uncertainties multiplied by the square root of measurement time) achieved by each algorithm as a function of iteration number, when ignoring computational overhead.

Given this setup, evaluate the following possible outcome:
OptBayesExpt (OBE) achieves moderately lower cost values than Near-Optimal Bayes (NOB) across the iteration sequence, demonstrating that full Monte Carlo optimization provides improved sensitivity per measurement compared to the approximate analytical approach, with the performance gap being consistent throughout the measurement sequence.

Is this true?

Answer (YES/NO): NO